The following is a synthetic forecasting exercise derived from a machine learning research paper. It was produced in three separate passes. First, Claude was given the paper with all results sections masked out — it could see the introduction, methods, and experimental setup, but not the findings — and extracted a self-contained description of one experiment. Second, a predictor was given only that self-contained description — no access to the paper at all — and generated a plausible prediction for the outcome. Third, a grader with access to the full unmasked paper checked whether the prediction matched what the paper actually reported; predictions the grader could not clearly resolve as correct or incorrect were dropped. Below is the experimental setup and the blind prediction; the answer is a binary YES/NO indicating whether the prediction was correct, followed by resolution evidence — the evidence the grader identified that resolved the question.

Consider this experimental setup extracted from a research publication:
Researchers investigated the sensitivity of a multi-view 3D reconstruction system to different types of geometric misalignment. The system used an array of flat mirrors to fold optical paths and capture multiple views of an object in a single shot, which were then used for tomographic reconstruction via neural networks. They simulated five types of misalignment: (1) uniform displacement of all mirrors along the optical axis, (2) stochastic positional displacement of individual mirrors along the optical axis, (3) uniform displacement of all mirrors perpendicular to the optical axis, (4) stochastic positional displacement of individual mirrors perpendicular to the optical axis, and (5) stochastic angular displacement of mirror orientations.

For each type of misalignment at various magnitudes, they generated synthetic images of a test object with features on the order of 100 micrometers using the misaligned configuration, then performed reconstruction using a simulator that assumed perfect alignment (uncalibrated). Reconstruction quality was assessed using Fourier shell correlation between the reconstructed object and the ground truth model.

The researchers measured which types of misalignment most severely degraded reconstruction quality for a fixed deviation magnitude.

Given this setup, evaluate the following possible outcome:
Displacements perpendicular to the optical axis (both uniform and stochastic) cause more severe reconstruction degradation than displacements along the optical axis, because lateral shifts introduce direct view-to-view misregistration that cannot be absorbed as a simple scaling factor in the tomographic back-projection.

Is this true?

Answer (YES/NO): NO